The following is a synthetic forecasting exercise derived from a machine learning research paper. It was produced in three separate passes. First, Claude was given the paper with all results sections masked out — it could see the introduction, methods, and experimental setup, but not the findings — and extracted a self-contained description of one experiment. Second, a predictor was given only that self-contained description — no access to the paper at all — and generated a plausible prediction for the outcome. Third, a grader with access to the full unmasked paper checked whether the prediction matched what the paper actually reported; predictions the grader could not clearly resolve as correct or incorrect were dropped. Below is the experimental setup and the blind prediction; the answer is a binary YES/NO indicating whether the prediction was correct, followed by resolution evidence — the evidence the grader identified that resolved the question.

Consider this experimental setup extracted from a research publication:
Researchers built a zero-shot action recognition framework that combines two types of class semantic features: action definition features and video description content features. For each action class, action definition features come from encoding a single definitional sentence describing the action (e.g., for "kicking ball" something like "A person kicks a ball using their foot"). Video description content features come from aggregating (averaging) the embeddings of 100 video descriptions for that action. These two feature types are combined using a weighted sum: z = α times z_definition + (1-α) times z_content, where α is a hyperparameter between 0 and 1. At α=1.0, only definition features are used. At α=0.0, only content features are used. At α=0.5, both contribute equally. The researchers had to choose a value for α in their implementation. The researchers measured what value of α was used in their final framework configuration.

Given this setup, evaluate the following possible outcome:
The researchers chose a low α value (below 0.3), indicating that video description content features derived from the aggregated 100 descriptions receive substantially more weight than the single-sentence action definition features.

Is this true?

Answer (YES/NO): NO